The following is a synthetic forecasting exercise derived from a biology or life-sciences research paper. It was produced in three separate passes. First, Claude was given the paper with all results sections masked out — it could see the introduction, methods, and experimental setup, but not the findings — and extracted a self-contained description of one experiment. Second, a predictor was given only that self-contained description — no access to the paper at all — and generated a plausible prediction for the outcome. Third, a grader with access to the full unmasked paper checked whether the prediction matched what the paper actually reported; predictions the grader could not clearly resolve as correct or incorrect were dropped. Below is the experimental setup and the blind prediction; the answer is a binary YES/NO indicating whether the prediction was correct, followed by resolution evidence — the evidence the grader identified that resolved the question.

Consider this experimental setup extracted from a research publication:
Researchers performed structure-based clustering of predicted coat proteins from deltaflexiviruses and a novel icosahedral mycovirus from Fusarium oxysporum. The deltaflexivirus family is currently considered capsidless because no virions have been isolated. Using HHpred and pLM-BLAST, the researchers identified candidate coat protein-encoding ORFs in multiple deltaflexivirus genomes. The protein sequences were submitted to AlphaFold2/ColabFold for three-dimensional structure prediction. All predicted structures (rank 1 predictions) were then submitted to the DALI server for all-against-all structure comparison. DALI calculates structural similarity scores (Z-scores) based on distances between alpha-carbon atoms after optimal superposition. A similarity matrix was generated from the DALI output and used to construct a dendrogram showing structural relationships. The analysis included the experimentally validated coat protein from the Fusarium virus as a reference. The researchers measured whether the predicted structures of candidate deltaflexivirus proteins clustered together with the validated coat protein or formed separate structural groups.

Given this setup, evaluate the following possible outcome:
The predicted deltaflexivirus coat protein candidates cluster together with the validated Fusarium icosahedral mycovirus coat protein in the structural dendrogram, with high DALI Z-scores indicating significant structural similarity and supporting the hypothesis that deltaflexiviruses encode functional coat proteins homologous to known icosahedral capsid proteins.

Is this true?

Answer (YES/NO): NO